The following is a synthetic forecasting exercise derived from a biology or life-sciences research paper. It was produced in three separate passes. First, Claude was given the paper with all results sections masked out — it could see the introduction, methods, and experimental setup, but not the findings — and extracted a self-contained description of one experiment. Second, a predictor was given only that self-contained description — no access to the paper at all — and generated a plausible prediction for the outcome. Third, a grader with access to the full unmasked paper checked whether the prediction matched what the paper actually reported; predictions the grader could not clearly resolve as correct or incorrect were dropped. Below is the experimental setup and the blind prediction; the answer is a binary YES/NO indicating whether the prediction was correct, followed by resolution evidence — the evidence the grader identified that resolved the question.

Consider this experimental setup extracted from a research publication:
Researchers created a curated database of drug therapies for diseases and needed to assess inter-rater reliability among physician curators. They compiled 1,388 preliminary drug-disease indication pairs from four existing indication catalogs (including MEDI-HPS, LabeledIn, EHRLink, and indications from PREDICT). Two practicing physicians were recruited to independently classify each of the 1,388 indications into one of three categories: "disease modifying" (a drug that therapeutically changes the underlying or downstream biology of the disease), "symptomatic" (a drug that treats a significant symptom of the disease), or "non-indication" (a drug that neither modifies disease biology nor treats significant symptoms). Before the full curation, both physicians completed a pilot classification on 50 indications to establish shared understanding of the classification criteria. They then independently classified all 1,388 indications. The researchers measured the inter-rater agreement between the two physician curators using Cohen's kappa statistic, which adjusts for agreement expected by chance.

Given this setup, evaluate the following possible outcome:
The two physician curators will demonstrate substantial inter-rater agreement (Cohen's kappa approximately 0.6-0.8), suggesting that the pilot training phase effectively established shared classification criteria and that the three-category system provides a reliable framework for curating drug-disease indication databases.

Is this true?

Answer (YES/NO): NO